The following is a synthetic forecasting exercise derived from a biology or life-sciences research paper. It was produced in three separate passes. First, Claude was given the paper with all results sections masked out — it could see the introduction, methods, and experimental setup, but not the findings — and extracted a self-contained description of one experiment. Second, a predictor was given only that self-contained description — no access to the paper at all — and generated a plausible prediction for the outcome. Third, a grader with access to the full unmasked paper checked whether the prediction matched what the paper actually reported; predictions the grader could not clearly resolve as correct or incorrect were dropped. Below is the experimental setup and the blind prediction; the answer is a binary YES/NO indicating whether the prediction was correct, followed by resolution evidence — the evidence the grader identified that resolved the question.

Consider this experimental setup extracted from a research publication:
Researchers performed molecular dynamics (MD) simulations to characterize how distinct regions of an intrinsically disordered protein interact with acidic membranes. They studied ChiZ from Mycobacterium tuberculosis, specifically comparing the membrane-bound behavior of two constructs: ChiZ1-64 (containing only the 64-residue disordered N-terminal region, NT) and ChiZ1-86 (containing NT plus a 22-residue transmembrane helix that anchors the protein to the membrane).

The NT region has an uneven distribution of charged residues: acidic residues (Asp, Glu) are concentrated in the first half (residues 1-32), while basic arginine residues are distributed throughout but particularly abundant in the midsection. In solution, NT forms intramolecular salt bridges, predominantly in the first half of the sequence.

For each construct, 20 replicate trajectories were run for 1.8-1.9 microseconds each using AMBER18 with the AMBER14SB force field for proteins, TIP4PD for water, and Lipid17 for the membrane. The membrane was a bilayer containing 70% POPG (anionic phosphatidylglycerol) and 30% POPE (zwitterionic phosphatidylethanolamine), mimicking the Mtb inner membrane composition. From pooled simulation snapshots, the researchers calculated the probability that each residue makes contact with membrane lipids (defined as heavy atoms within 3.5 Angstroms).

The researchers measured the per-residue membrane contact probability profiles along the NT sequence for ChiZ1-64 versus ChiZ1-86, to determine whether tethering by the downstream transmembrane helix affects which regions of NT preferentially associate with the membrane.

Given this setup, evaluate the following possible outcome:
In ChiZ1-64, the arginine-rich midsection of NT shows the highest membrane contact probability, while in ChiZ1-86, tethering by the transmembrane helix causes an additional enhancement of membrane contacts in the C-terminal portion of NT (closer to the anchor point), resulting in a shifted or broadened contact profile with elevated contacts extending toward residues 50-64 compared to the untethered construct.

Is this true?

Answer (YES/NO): YES